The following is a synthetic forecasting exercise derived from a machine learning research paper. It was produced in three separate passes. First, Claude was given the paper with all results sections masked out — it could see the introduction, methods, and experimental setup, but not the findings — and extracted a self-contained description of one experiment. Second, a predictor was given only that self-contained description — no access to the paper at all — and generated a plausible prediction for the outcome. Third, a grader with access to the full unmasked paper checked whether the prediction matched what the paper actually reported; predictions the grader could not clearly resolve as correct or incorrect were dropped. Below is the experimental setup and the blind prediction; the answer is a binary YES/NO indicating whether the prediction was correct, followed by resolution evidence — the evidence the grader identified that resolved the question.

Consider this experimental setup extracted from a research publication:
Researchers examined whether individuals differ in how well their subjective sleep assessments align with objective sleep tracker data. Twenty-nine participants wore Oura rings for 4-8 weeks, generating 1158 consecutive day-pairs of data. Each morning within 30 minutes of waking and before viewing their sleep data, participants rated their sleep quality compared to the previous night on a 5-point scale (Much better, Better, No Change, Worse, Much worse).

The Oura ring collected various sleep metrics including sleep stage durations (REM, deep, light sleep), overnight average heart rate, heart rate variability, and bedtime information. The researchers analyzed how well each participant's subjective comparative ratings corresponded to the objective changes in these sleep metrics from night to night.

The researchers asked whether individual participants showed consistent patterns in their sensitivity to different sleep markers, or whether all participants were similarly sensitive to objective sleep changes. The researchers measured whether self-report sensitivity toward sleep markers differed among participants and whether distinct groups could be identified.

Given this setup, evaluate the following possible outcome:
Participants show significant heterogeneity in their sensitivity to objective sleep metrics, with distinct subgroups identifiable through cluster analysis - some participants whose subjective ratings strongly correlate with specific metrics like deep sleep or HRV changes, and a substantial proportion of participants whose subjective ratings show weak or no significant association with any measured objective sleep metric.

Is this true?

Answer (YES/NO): NO